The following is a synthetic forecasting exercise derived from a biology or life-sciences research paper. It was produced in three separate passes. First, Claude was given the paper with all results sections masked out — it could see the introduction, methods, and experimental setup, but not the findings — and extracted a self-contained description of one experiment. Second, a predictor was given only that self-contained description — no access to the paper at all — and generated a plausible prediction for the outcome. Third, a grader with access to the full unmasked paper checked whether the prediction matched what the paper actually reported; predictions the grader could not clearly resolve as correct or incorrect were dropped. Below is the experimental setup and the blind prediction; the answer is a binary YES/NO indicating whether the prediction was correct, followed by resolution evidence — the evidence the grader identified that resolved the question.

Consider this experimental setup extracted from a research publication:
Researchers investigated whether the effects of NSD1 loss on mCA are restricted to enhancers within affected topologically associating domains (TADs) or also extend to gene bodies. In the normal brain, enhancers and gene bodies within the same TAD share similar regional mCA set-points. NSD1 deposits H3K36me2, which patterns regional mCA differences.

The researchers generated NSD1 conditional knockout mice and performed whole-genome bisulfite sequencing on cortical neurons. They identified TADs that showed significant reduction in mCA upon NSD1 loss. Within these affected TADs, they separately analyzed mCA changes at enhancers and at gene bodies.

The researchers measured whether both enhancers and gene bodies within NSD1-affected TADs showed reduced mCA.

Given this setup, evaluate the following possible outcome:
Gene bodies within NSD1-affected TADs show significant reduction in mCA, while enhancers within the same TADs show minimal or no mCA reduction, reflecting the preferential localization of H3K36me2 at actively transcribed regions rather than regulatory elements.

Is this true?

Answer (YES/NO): NO